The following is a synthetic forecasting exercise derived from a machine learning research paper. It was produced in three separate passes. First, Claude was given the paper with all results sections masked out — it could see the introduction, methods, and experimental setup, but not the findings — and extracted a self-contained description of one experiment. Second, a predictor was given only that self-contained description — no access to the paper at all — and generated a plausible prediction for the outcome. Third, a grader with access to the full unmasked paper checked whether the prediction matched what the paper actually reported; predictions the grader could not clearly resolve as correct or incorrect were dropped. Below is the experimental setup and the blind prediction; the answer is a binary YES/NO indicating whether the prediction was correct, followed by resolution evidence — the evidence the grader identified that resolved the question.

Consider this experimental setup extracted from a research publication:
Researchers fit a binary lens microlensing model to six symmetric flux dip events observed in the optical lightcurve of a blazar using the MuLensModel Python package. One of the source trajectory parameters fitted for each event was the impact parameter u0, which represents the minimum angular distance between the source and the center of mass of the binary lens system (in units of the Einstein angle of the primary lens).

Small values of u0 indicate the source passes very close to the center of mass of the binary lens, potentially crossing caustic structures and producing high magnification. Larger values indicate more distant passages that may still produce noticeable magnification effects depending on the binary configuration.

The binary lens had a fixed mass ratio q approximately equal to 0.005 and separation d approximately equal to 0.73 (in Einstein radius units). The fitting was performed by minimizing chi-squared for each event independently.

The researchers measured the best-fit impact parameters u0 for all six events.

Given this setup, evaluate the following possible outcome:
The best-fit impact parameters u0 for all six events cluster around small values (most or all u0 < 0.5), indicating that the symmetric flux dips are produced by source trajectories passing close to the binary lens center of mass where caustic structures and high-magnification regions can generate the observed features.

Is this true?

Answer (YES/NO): NO